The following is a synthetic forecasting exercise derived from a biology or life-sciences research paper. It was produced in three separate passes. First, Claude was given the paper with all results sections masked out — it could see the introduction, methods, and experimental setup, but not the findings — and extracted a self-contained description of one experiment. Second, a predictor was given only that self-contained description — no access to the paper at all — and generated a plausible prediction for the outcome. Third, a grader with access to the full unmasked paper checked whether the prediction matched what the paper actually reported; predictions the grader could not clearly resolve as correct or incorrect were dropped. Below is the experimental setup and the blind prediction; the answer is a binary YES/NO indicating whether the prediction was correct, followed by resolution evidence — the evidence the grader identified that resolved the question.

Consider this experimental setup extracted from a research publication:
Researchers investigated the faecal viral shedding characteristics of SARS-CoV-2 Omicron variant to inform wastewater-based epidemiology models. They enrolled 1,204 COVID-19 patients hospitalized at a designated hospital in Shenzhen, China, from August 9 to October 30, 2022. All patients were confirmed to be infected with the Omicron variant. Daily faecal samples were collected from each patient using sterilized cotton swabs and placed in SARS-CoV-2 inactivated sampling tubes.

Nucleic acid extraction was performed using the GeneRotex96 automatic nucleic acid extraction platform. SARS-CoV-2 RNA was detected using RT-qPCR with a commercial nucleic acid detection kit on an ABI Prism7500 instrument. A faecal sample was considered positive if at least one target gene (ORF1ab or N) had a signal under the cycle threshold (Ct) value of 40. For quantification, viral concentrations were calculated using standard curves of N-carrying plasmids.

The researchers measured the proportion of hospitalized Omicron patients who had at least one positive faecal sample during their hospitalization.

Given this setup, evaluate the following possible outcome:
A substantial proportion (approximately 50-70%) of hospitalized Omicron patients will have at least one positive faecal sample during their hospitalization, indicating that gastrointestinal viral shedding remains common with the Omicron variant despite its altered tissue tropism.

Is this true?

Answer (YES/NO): NO